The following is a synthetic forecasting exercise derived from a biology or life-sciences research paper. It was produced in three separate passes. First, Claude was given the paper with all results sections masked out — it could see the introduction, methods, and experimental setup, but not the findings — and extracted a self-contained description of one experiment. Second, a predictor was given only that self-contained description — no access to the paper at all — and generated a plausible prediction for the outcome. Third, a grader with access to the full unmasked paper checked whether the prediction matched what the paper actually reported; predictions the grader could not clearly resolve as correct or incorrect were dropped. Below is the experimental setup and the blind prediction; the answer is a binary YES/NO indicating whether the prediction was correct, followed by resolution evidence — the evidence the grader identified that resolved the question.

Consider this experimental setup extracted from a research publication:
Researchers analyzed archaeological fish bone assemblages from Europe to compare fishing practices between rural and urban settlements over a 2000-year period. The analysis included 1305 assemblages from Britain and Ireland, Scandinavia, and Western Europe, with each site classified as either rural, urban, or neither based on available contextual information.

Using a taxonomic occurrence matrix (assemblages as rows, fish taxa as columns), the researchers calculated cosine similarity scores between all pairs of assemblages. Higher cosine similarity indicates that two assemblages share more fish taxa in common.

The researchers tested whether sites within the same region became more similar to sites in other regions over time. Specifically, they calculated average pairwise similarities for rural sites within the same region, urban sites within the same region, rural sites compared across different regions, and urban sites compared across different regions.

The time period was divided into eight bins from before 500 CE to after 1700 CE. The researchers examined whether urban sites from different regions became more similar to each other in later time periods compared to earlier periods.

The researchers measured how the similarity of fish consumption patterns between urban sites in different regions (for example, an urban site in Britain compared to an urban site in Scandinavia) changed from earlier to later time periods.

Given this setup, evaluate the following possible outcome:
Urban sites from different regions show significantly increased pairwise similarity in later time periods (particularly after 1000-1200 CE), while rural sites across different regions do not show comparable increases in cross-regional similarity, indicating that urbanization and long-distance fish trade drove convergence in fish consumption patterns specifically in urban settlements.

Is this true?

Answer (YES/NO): NO